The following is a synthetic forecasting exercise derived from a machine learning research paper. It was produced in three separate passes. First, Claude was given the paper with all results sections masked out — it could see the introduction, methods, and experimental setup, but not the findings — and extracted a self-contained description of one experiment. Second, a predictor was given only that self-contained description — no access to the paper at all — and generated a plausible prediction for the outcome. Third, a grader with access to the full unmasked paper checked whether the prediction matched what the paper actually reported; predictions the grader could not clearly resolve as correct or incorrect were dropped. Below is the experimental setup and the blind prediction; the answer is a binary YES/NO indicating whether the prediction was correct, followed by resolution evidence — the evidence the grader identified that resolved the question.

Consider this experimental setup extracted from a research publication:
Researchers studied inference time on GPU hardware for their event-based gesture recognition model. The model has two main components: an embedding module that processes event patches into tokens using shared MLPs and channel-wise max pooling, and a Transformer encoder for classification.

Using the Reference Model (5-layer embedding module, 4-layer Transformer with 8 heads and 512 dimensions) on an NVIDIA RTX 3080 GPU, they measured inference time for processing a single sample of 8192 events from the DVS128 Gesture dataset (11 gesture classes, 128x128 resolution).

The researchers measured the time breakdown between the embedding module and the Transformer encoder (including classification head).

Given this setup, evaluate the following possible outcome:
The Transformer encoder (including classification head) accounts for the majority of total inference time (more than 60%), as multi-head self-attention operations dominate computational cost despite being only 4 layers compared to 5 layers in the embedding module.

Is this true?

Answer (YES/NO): NO